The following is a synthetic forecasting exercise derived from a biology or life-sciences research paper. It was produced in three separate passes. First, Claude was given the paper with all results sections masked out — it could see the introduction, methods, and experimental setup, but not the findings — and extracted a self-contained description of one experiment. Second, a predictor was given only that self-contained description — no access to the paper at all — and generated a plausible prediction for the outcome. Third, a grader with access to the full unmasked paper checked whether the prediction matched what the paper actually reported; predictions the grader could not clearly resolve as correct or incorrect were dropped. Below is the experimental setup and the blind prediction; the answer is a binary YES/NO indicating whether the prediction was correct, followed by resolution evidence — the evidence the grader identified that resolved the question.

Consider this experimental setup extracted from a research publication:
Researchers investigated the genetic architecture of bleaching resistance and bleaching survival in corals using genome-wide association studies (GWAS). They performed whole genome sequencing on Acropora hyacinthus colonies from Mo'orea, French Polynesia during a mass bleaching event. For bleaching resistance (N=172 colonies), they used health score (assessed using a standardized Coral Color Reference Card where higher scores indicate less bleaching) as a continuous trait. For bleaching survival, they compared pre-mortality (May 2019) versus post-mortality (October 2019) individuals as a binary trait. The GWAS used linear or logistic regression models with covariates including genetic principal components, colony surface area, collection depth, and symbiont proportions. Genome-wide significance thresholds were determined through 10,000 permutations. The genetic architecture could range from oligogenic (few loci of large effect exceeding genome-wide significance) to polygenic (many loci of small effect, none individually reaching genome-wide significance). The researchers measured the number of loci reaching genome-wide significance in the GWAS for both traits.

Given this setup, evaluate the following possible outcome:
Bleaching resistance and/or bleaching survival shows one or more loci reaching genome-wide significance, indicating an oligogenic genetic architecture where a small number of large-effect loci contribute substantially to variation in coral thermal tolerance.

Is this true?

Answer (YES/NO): NO